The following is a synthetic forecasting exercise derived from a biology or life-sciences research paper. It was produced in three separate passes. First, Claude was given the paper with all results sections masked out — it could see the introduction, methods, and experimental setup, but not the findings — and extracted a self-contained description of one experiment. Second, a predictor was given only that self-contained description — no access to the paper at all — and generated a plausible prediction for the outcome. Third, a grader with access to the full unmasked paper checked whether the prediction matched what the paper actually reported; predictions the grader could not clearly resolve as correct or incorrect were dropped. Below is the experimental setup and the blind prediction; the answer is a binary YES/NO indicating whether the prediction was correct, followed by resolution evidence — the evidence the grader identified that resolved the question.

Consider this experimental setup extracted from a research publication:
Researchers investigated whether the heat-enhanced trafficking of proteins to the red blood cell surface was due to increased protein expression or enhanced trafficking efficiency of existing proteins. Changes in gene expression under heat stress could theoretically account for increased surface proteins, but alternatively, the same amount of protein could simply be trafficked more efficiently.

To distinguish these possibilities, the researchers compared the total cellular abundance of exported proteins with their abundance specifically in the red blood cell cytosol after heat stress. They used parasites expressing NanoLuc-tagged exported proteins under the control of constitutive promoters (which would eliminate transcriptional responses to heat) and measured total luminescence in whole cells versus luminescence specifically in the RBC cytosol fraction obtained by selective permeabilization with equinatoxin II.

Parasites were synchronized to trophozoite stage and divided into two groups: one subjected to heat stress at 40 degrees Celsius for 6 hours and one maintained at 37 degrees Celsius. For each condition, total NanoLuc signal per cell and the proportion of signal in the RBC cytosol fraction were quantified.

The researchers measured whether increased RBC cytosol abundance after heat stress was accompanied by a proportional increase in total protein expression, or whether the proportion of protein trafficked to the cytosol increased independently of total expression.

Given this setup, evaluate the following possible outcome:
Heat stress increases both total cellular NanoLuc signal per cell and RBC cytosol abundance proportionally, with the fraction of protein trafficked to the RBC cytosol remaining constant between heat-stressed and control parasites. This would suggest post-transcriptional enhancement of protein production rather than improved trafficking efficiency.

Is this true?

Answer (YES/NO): NO